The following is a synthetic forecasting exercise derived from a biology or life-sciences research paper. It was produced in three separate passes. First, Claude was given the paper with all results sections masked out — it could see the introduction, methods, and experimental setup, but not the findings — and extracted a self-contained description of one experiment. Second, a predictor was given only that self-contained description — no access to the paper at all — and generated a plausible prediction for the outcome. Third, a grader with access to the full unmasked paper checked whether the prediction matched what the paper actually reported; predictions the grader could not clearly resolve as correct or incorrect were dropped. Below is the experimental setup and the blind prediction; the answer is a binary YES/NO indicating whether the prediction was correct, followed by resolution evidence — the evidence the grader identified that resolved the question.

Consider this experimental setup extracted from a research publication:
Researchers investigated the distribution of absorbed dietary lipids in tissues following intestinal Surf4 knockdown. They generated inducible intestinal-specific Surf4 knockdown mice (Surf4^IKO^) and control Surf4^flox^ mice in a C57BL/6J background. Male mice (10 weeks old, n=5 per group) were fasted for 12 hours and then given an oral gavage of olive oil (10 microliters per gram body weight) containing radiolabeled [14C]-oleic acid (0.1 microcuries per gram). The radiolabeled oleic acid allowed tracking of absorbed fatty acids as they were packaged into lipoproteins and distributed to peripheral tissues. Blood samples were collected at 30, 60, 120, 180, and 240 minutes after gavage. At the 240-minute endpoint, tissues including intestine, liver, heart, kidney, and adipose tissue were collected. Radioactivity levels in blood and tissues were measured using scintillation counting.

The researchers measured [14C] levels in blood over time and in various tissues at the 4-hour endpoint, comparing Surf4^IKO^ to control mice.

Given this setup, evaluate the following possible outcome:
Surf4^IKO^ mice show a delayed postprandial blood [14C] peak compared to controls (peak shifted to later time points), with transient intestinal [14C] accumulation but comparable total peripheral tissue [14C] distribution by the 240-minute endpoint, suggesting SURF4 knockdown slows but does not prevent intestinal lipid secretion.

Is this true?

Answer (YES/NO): NO